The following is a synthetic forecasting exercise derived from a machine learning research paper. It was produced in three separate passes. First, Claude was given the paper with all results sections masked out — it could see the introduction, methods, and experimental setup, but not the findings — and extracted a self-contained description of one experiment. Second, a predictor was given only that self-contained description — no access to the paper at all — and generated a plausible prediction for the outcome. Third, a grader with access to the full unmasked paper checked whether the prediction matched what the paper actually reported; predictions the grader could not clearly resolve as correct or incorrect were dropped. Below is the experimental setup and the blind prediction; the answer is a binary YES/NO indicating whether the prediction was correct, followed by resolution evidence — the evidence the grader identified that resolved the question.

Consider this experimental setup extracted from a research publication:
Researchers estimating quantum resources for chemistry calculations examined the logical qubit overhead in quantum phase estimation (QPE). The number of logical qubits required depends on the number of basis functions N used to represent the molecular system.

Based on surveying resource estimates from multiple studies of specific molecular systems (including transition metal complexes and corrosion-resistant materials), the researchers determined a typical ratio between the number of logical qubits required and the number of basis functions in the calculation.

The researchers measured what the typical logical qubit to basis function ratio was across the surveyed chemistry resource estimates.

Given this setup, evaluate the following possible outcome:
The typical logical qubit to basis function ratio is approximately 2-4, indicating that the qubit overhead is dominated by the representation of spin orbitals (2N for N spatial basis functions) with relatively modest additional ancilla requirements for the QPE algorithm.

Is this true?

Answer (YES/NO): NO